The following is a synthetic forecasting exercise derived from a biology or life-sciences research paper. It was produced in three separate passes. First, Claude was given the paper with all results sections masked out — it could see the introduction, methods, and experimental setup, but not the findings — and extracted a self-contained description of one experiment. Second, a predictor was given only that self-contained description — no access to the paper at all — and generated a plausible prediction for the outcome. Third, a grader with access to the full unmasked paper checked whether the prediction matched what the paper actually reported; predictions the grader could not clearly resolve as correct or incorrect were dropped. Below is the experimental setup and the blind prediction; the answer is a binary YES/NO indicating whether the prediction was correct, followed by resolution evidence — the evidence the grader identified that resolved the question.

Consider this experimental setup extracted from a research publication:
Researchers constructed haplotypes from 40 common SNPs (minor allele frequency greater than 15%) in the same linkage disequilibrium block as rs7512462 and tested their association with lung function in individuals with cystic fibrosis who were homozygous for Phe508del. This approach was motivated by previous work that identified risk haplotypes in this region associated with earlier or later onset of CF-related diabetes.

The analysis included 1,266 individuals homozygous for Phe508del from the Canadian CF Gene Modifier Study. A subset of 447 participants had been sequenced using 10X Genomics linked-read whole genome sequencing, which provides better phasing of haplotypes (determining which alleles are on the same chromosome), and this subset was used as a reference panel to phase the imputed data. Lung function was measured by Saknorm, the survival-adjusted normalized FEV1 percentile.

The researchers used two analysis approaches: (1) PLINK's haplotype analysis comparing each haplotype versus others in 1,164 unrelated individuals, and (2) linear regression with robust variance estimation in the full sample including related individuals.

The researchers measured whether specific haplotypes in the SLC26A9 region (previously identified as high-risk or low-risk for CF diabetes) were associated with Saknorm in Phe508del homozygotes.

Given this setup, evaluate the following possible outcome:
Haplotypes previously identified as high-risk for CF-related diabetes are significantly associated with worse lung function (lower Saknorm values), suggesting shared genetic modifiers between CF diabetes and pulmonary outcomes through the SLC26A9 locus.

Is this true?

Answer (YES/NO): NO